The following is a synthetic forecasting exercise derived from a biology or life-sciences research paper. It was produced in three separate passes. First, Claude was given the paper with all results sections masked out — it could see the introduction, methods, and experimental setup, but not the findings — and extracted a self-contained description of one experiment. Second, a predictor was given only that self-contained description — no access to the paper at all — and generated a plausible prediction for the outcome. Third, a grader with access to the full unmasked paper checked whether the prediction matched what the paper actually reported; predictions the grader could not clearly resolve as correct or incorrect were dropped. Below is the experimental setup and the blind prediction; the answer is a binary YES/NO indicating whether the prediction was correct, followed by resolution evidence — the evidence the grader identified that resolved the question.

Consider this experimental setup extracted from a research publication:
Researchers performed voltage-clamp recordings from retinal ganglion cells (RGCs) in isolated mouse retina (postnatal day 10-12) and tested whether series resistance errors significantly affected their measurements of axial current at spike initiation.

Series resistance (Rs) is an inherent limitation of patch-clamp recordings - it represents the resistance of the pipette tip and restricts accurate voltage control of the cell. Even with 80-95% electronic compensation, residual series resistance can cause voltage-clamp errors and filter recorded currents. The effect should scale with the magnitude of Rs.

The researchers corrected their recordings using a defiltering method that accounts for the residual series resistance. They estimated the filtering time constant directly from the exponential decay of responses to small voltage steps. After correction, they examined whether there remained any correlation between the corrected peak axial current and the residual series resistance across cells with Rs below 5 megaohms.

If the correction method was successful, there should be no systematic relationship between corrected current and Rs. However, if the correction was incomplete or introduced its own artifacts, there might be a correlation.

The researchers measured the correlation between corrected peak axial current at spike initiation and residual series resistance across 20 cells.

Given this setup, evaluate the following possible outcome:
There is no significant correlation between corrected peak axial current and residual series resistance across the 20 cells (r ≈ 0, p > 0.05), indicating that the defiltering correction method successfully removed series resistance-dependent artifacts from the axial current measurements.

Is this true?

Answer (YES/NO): NO